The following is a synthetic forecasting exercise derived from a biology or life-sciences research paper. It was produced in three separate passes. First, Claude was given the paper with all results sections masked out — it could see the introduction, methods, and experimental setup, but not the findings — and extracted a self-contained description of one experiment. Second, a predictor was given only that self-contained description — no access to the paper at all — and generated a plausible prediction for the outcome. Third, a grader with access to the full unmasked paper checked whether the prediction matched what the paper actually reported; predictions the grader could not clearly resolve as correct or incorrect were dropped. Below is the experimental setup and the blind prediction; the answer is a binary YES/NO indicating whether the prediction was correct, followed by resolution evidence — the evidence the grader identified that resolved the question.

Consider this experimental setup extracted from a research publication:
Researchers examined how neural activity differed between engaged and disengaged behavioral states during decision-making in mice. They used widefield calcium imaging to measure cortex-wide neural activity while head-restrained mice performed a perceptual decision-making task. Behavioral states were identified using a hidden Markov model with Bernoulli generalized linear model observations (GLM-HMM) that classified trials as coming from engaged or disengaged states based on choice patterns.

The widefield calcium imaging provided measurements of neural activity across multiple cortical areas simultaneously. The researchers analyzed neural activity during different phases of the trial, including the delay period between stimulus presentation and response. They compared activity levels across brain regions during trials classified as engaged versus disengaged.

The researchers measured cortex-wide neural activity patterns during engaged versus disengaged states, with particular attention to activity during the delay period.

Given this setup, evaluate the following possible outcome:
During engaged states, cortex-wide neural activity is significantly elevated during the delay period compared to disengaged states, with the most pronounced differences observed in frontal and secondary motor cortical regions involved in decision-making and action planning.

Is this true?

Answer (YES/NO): NO